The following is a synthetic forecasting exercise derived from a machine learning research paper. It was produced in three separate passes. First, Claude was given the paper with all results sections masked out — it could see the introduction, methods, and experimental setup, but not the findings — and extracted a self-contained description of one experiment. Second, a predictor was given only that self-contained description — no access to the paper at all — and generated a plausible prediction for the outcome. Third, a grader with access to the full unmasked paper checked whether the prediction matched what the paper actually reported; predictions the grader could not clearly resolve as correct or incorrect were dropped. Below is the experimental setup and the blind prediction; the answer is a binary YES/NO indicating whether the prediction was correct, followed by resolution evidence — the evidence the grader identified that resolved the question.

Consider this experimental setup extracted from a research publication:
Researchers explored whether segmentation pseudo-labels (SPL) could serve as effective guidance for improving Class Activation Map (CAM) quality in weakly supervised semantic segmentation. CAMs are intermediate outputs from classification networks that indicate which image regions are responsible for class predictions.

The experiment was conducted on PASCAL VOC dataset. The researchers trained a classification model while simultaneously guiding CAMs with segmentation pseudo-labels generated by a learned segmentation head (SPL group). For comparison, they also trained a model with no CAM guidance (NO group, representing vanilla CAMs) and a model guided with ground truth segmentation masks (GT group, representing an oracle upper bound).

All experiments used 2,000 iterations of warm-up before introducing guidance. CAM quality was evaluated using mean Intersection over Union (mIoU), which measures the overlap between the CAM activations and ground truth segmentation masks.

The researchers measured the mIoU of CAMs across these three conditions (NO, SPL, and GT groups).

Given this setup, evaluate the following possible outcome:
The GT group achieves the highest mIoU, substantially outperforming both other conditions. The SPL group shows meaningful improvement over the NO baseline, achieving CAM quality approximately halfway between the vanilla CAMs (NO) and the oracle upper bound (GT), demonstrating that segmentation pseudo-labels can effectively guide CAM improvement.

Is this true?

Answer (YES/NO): NO